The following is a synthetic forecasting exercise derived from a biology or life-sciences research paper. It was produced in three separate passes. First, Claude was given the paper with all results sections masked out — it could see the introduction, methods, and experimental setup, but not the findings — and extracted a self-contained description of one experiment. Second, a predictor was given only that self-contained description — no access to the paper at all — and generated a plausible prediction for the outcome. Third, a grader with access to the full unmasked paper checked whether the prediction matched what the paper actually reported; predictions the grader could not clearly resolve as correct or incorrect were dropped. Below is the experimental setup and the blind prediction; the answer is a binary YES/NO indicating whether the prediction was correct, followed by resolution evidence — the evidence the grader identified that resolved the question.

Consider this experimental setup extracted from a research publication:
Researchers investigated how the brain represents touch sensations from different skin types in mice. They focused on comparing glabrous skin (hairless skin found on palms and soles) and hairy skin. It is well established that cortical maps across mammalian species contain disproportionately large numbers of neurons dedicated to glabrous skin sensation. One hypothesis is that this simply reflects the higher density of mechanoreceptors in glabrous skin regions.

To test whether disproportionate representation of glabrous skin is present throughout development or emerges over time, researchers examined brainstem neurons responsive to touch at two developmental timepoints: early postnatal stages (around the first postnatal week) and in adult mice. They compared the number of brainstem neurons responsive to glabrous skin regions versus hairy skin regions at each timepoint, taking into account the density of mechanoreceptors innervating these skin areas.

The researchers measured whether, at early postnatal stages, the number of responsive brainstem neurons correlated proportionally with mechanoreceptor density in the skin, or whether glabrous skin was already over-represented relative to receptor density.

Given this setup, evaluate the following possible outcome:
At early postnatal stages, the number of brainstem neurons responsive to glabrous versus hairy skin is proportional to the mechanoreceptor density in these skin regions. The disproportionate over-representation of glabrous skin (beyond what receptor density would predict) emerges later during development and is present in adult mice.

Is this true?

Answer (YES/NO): YES